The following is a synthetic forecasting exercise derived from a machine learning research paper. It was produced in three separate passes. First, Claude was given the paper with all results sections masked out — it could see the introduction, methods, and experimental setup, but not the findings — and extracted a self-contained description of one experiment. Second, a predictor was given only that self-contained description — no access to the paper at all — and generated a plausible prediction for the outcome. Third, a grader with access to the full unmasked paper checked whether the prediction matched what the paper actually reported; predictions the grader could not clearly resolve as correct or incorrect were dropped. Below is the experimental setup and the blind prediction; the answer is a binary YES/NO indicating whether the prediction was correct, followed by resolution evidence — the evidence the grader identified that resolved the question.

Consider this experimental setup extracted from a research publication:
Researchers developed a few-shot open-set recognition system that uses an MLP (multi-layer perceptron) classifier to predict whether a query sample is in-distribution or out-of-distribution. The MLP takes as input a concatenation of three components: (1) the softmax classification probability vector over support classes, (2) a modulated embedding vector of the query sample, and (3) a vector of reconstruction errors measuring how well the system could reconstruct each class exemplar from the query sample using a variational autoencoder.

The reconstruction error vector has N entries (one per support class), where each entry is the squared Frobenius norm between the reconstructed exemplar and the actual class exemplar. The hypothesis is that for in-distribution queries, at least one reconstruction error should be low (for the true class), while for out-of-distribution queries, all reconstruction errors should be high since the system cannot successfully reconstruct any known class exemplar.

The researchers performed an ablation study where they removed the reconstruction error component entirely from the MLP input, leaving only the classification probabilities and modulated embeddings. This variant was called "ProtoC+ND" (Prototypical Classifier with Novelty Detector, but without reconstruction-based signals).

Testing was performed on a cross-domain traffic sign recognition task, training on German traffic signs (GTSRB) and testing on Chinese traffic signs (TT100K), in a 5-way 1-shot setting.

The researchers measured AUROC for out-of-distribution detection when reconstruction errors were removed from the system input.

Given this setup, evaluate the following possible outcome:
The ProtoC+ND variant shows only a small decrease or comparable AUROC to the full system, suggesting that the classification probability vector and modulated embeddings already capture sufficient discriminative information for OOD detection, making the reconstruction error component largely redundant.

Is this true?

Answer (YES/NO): NO